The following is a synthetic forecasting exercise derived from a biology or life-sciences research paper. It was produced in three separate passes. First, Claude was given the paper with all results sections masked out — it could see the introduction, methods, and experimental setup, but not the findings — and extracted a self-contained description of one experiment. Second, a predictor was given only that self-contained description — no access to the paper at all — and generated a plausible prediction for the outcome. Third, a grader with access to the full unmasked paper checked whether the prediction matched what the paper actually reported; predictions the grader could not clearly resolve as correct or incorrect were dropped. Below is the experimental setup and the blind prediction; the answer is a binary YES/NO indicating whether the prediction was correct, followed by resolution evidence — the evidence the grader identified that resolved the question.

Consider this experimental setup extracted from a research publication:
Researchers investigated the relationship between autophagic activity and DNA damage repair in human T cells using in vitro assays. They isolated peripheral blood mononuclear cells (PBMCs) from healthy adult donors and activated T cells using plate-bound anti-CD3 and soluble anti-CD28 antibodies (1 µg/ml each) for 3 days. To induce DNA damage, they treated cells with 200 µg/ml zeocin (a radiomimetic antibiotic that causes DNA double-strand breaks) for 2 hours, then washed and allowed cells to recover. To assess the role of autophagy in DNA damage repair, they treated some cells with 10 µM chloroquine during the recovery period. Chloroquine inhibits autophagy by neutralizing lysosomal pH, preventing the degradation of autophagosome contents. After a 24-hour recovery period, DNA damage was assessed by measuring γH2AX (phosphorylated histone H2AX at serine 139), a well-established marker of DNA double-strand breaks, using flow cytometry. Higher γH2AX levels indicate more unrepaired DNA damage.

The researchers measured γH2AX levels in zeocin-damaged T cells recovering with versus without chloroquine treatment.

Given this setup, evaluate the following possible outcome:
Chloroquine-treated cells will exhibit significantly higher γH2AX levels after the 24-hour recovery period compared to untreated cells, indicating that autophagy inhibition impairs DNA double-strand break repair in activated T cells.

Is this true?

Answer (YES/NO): YES